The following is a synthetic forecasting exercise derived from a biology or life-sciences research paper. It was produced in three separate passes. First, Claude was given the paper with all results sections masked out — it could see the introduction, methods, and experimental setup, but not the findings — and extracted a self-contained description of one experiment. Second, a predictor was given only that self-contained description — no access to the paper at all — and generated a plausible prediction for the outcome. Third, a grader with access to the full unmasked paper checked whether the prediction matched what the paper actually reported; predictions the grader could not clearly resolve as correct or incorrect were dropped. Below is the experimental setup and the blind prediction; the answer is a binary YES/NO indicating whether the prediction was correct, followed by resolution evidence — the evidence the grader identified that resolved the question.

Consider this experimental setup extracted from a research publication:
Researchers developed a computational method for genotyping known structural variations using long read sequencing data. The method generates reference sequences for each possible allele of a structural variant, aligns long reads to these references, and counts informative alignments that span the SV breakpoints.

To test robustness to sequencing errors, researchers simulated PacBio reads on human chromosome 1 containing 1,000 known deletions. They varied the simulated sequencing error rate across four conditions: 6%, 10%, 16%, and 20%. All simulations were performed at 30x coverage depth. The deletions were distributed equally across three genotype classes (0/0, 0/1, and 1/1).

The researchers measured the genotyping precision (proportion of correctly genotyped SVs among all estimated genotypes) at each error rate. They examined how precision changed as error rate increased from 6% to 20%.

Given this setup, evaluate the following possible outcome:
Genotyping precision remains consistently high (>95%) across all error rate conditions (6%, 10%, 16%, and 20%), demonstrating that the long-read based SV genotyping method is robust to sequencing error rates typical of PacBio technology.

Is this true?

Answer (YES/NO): YES